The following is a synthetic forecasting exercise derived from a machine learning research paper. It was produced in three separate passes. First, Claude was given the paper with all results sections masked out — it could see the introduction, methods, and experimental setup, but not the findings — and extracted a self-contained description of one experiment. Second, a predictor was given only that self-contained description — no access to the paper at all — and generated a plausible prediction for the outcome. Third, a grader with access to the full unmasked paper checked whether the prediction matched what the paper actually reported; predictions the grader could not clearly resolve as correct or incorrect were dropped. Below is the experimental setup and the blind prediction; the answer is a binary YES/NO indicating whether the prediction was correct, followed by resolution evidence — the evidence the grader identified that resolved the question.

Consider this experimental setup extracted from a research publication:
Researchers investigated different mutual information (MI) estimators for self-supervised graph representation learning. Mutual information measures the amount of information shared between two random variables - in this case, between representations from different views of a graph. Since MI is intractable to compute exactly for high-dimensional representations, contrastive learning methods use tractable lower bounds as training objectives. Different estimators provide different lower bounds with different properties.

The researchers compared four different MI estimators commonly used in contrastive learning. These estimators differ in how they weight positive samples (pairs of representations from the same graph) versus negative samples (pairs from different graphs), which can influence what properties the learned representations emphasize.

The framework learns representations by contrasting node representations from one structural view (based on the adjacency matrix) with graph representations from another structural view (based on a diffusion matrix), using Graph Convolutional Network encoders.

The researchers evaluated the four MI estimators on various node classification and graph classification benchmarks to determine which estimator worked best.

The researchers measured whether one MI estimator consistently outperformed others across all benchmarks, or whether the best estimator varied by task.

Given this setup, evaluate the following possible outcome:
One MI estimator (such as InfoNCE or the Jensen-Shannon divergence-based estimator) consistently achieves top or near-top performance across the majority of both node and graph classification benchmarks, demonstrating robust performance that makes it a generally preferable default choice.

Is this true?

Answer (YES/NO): NO